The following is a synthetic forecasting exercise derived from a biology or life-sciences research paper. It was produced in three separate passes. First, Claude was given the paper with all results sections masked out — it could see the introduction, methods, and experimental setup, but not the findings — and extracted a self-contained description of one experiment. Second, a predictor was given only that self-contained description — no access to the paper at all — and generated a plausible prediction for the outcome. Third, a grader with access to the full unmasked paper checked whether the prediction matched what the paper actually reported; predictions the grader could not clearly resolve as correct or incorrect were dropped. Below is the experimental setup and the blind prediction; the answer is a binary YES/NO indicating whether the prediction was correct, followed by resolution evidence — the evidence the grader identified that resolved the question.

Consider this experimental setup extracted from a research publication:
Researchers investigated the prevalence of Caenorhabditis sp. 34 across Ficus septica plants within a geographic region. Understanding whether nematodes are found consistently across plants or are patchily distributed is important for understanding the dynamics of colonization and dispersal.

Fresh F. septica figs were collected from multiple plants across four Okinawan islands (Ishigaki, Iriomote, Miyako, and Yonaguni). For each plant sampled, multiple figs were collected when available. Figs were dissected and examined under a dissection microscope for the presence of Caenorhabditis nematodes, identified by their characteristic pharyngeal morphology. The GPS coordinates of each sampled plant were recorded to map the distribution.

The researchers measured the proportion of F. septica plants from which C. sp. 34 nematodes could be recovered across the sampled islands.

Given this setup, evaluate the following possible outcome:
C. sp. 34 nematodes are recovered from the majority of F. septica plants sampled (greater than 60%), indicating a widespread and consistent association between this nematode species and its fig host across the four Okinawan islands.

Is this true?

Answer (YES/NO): NO